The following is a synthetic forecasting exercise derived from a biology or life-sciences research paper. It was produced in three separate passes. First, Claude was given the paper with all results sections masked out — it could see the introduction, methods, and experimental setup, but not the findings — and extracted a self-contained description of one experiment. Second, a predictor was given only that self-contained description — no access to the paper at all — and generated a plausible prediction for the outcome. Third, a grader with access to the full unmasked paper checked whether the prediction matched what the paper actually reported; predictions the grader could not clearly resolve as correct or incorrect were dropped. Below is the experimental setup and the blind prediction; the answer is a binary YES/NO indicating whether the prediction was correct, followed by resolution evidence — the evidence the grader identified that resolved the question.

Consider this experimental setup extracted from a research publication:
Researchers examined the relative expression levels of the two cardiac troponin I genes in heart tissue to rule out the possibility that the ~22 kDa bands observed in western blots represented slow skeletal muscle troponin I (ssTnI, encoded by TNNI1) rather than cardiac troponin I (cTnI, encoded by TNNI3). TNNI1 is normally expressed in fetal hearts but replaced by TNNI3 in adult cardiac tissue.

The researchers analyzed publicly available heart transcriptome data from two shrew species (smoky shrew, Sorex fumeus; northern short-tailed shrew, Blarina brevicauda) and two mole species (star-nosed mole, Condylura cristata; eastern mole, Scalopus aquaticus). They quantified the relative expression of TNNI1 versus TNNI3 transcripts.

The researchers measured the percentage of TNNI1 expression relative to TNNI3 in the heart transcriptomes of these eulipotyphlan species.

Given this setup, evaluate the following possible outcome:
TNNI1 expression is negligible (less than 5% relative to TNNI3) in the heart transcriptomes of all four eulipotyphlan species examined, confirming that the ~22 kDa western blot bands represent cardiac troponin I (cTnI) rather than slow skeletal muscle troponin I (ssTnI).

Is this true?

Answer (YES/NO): YES